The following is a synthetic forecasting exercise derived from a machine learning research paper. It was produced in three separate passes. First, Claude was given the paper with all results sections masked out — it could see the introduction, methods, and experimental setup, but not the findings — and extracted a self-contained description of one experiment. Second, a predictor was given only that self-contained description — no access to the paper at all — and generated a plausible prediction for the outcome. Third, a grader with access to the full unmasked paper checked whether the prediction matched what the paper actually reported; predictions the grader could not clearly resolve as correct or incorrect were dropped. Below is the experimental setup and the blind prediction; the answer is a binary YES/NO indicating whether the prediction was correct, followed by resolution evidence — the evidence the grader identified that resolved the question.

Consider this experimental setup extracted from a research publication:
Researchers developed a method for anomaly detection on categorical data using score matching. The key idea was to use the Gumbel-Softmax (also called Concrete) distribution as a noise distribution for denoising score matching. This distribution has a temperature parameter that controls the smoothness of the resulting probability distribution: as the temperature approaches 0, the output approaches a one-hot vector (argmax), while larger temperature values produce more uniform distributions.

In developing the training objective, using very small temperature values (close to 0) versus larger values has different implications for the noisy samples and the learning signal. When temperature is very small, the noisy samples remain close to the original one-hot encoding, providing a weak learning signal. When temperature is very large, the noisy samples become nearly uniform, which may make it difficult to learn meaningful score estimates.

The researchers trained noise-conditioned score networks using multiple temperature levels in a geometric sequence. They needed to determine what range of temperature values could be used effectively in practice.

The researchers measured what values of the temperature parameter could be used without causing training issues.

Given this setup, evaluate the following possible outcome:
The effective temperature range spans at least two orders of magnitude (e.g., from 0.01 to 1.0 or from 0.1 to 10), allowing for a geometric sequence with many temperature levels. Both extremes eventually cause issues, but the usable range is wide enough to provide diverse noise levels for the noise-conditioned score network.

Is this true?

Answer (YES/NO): NO